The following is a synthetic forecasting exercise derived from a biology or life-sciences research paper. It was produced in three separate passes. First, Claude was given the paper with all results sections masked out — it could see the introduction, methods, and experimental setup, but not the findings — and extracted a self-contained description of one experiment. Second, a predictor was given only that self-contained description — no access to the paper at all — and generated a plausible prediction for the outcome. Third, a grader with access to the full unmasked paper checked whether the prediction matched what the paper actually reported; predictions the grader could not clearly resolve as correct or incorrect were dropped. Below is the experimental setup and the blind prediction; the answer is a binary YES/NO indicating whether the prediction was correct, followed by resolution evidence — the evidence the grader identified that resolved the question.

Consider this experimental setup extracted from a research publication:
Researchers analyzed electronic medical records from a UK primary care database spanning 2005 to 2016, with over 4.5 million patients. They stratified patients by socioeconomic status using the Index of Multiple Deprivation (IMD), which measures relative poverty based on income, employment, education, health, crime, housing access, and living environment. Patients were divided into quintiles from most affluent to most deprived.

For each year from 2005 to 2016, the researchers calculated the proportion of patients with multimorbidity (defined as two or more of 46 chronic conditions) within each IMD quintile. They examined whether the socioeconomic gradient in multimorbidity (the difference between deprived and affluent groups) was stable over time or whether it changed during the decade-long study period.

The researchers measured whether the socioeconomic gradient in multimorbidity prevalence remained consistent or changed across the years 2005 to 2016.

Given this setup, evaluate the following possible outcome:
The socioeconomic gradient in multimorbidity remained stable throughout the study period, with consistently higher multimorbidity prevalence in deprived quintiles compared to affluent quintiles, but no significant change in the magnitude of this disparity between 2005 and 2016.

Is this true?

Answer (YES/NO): YES